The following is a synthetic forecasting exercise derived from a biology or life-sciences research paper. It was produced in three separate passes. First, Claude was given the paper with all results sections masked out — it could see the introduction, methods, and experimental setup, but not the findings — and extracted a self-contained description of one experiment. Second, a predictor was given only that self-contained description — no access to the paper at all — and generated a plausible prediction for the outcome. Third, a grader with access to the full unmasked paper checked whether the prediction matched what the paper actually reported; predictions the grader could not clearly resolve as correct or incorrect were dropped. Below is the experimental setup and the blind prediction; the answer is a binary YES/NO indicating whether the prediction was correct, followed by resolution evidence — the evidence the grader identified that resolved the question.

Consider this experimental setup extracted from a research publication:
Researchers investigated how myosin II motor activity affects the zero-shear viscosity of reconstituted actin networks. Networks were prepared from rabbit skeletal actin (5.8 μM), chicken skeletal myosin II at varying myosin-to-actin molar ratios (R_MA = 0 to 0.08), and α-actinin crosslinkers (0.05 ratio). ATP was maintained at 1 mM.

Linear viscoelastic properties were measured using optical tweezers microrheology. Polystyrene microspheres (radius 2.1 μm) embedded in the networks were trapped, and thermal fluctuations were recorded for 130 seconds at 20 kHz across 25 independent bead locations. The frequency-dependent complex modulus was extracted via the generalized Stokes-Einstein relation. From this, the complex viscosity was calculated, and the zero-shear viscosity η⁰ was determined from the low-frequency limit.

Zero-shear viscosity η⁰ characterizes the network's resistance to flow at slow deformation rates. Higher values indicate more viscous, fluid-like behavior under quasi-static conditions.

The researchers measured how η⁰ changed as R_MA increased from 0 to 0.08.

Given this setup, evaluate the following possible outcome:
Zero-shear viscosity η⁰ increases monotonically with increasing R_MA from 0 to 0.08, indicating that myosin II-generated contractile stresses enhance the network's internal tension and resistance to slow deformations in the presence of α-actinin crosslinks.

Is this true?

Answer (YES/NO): NO